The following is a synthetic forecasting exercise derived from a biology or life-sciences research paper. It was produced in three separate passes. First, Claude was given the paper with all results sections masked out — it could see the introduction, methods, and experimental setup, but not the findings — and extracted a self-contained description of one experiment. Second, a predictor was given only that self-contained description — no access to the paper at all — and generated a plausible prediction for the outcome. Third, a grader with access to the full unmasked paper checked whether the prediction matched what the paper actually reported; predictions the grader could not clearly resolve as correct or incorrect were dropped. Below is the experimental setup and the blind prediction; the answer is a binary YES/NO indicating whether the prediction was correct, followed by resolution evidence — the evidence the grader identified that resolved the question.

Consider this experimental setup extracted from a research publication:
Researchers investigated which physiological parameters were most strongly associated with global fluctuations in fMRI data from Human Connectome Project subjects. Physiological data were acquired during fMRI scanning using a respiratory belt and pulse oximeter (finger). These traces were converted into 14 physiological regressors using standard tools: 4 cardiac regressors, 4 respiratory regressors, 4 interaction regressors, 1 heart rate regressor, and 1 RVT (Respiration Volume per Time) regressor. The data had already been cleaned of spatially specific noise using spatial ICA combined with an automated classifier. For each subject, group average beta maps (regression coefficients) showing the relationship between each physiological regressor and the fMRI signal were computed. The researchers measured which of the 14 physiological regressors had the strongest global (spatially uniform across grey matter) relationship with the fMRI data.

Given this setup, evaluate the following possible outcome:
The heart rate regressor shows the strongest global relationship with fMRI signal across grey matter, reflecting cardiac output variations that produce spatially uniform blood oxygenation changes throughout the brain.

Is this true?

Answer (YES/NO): NO